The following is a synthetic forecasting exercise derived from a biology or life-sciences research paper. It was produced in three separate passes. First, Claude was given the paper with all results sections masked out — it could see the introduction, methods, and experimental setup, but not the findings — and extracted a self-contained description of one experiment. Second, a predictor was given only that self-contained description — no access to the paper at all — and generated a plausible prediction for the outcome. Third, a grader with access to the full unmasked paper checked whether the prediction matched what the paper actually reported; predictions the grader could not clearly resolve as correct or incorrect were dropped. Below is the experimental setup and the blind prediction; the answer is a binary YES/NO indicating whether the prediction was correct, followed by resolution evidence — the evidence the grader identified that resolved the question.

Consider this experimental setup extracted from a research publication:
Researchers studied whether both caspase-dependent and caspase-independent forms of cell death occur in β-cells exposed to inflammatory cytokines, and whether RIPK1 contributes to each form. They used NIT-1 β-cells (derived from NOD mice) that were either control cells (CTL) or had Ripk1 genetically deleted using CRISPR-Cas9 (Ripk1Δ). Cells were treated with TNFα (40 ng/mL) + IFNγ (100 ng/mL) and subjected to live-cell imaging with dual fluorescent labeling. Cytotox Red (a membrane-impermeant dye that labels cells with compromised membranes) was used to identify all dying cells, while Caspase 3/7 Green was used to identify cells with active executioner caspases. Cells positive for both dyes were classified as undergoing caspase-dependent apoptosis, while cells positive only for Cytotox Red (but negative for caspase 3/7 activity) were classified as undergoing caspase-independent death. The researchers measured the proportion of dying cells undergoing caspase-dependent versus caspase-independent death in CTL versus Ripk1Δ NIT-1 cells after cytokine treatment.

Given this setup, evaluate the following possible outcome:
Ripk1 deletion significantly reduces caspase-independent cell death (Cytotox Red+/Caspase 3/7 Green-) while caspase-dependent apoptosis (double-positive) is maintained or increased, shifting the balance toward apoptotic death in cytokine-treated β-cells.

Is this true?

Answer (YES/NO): NO